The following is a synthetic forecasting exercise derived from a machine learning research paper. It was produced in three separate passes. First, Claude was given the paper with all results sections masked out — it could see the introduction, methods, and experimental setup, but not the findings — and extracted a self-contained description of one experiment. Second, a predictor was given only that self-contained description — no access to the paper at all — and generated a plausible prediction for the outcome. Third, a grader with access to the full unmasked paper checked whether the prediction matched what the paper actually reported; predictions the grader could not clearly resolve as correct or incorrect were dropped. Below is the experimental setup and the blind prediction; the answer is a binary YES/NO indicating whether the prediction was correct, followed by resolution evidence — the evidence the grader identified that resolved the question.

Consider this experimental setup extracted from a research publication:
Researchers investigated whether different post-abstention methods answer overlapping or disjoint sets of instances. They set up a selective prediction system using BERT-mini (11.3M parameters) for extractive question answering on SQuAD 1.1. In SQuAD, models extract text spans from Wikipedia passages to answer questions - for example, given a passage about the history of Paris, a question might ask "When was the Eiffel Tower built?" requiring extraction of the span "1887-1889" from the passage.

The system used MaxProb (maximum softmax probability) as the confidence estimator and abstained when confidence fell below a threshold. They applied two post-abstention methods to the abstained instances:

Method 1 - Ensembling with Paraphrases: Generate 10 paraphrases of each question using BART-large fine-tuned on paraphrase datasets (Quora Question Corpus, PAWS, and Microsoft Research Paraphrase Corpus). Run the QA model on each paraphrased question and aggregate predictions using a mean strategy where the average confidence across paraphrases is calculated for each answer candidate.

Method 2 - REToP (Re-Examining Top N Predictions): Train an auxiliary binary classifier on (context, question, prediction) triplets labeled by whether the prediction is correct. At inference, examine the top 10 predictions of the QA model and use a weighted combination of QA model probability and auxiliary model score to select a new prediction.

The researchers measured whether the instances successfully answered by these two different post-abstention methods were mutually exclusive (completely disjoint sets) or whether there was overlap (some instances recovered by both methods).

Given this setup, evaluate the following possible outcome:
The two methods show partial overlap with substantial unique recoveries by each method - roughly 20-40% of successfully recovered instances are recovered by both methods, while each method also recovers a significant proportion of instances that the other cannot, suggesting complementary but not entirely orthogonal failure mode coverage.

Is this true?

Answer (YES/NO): NO